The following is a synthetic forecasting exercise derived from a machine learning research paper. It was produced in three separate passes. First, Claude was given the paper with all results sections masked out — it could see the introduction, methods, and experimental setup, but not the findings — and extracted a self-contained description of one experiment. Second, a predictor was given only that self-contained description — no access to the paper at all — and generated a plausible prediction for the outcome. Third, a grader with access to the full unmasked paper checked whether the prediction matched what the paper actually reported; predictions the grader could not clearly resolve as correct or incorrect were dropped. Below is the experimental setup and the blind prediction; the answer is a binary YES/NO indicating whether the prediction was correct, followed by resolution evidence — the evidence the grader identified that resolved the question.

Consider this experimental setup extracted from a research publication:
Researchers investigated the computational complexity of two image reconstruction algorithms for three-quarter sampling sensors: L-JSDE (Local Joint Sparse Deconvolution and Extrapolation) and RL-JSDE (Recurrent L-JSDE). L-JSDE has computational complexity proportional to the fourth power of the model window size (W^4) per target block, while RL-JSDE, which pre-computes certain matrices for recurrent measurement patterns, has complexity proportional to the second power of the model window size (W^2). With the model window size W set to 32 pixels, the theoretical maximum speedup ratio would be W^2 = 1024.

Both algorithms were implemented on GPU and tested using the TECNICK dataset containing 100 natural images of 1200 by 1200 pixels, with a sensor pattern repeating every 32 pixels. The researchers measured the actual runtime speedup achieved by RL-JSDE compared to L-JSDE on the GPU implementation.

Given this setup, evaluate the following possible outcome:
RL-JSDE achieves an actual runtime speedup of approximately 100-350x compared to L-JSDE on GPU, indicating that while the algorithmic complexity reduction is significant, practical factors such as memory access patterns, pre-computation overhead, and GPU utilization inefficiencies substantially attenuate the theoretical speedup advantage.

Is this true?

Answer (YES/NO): NO